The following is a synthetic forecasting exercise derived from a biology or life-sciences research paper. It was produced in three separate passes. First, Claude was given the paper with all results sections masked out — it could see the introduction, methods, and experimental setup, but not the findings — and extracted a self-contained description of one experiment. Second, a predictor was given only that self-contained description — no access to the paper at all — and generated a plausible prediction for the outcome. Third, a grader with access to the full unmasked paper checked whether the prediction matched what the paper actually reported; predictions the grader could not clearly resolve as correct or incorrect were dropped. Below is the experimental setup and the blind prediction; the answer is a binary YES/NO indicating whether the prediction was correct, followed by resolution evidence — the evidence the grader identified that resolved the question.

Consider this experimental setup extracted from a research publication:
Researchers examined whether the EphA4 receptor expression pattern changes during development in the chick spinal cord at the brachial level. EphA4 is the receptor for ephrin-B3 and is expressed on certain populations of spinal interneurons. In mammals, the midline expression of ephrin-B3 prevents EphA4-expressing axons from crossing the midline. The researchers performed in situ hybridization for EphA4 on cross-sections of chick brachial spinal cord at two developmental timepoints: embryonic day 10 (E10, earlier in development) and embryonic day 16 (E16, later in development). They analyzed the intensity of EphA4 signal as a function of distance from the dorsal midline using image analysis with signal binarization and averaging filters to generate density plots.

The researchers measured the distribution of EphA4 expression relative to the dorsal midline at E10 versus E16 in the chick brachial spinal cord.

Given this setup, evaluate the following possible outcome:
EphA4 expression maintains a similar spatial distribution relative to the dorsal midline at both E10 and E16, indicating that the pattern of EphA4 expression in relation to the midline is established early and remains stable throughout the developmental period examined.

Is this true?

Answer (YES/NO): NO